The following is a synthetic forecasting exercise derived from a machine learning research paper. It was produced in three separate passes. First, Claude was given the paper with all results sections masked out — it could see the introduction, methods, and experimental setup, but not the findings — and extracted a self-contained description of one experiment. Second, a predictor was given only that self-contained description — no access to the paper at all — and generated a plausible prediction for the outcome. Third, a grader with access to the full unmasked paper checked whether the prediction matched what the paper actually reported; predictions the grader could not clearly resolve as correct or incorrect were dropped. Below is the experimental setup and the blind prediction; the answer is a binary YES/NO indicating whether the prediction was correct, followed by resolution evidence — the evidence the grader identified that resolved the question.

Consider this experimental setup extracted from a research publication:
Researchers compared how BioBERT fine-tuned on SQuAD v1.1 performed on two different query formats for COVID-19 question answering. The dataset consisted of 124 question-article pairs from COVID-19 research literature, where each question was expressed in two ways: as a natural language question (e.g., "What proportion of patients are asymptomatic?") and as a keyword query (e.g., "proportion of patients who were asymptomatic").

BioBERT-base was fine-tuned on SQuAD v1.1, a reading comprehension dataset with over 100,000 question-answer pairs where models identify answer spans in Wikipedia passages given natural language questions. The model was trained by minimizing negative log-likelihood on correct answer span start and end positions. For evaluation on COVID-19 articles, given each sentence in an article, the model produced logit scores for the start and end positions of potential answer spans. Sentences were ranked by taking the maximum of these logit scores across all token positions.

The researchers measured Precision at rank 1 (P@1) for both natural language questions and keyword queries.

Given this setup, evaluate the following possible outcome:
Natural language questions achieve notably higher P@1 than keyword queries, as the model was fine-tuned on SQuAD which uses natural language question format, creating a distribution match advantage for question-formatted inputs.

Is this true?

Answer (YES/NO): YES